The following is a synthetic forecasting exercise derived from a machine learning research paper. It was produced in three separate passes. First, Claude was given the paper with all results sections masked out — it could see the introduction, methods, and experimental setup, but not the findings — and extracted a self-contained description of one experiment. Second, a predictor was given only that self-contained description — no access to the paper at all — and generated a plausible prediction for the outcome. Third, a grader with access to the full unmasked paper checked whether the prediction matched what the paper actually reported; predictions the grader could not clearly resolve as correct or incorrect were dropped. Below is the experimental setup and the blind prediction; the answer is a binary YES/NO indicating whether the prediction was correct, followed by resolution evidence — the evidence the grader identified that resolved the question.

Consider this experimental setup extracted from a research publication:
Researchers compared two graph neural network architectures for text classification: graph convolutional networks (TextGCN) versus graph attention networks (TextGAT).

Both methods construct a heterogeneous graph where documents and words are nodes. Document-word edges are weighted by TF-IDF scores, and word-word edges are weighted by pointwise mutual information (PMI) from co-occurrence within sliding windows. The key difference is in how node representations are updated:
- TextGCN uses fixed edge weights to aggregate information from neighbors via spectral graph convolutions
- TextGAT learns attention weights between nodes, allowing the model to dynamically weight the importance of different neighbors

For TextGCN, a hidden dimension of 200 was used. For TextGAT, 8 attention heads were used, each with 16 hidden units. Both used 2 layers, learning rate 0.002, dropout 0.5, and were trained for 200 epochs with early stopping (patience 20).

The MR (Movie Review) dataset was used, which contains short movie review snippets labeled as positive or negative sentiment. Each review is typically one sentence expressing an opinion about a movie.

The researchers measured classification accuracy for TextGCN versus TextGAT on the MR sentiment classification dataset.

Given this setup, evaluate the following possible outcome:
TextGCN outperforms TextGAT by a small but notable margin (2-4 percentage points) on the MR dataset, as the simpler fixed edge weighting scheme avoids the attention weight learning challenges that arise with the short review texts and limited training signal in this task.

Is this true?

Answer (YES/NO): NO